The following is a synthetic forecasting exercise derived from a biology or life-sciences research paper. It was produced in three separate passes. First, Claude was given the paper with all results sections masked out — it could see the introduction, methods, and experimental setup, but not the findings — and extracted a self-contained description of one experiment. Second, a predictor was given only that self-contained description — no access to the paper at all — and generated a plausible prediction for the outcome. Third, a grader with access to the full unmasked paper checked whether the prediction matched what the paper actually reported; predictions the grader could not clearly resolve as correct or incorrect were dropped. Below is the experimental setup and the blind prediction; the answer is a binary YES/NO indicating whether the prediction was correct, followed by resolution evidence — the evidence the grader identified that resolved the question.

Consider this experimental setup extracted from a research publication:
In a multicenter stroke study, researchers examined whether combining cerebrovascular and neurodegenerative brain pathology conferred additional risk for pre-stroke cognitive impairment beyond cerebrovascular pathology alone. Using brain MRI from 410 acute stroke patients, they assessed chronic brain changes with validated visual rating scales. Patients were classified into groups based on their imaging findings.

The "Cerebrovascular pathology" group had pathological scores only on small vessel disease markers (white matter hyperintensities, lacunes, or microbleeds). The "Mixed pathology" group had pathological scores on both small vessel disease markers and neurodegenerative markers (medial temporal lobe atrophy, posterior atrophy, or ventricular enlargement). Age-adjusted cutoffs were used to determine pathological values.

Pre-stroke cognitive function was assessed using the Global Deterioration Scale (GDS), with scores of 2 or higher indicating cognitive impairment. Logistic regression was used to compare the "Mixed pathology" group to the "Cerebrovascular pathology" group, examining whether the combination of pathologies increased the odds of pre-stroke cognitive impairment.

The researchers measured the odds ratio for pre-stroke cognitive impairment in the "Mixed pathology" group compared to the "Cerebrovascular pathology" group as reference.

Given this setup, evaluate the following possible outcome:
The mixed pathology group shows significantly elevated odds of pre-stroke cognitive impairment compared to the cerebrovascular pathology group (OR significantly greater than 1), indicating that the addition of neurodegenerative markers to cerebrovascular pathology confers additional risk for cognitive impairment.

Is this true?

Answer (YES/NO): NO